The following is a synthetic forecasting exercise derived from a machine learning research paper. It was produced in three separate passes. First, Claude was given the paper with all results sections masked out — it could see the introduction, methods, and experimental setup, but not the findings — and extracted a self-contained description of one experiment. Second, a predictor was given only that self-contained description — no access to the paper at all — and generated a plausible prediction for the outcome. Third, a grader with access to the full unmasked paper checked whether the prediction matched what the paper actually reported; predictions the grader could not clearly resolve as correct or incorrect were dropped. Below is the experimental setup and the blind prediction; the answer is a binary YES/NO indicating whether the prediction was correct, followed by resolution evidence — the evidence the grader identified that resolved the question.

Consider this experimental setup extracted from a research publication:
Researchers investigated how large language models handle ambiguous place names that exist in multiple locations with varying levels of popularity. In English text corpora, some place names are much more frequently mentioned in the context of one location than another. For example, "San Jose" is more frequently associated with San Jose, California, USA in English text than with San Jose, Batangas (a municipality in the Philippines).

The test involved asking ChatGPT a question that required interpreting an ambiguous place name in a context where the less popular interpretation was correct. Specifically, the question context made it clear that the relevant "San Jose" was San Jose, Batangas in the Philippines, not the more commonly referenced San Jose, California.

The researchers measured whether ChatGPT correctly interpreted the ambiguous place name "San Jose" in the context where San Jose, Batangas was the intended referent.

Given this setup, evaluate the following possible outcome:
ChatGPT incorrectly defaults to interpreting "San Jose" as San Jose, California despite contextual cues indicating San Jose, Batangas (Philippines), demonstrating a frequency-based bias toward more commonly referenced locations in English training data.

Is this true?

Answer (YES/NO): YES